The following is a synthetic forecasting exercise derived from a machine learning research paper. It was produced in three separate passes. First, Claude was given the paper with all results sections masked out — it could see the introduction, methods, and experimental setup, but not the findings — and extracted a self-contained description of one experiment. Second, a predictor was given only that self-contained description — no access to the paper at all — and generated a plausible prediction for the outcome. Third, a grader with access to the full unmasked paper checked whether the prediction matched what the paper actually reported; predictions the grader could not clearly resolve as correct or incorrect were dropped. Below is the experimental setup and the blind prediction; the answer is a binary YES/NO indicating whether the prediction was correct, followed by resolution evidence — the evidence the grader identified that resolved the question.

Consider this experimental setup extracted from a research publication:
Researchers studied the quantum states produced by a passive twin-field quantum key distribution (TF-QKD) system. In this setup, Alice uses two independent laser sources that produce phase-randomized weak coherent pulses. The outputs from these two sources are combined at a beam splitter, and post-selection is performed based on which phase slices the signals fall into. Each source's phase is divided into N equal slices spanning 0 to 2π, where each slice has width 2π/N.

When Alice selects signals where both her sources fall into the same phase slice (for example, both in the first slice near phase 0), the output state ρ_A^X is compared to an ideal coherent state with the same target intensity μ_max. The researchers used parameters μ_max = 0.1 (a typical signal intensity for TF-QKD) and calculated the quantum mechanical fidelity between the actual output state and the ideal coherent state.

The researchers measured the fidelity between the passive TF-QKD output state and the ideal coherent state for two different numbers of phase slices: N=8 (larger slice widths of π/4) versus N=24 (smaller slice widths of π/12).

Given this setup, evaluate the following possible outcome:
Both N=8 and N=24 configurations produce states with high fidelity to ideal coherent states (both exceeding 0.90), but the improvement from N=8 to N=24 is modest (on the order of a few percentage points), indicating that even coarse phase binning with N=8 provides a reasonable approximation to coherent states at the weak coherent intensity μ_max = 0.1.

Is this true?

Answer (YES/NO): NO